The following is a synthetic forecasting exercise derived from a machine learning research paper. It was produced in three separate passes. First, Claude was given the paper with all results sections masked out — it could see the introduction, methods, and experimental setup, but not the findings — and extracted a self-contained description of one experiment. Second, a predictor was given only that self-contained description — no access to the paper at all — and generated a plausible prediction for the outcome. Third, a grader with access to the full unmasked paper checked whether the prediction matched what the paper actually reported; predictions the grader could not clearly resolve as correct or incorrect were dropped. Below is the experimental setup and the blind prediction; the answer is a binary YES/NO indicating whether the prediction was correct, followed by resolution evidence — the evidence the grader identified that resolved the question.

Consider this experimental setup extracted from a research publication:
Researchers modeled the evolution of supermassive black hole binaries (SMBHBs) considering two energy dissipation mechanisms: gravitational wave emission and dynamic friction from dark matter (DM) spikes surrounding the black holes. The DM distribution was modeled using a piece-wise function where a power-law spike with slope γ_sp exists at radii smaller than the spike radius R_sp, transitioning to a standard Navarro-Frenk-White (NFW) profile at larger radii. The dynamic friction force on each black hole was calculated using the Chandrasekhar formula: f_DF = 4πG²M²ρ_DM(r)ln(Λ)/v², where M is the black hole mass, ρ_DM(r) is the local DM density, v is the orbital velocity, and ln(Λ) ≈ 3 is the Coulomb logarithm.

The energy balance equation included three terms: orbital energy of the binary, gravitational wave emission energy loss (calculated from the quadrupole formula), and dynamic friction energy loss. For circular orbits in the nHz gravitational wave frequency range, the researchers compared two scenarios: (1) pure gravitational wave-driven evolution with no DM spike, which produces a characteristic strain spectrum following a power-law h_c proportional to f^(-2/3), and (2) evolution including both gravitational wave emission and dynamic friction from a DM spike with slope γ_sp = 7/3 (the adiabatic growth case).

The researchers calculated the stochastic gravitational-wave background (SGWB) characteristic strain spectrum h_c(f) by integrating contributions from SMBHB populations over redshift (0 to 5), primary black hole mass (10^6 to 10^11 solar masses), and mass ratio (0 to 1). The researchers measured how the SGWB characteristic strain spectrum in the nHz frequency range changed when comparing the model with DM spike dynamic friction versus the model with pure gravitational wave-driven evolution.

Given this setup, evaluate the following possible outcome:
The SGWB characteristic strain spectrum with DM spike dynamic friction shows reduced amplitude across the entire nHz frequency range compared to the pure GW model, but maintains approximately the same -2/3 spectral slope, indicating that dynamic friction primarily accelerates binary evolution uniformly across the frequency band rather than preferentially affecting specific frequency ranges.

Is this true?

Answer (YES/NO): NO